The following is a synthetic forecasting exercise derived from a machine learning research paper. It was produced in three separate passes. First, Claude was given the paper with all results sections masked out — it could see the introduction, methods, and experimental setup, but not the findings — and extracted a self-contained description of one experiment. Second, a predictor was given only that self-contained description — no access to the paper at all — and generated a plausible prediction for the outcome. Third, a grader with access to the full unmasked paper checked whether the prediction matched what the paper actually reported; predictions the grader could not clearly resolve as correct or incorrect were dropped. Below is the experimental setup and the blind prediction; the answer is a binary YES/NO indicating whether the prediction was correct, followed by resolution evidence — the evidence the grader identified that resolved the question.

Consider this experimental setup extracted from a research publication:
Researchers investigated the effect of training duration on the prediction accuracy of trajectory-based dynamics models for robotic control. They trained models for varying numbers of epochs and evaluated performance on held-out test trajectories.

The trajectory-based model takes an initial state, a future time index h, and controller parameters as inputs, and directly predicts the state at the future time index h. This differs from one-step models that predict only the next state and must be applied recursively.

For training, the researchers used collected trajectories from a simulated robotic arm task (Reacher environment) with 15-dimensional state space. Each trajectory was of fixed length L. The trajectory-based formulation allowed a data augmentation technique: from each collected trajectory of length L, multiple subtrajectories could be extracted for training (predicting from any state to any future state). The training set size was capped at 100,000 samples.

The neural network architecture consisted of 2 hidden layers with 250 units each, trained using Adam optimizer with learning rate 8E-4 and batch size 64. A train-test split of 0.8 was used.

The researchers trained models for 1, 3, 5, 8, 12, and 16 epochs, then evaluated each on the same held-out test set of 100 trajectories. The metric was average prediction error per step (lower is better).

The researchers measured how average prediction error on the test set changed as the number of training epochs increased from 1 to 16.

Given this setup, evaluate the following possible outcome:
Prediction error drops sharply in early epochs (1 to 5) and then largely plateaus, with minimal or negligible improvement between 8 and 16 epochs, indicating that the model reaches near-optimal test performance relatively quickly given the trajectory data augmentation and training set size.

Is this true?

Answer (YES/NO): NO